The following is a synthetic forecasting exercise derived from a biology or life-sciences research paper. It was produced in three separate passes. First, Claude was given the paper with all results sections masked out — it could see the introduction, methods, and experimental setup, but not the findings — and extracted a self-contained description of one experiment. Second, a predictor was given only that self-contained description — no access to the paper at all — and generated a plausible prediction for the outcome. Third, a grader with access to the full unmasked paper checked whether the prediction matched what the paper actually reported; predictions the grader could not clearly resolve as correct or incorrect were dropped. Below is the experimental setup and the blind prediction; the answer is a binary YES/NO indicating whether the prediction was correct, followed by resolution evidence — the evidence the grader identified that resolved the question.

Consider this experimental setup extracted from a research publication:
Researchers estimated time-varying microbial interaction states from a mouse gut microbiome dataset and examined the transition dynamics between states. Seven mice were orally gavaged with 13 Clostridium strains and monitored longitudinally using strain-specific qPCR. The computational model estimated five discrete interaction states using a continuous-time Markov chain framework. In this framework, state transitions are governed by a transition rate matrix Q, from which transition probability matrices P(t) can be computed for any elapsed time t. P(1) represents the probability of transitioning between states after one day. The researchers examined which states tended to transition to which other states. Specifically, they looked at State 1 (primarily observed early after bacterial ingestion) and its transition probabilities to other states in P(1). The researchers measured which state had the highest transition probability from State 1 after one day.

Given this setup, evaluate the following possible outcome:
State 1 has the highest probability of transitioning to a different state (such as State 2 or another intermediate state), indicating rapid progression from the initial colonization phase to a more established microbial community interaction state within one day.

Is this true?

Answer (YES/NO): NO